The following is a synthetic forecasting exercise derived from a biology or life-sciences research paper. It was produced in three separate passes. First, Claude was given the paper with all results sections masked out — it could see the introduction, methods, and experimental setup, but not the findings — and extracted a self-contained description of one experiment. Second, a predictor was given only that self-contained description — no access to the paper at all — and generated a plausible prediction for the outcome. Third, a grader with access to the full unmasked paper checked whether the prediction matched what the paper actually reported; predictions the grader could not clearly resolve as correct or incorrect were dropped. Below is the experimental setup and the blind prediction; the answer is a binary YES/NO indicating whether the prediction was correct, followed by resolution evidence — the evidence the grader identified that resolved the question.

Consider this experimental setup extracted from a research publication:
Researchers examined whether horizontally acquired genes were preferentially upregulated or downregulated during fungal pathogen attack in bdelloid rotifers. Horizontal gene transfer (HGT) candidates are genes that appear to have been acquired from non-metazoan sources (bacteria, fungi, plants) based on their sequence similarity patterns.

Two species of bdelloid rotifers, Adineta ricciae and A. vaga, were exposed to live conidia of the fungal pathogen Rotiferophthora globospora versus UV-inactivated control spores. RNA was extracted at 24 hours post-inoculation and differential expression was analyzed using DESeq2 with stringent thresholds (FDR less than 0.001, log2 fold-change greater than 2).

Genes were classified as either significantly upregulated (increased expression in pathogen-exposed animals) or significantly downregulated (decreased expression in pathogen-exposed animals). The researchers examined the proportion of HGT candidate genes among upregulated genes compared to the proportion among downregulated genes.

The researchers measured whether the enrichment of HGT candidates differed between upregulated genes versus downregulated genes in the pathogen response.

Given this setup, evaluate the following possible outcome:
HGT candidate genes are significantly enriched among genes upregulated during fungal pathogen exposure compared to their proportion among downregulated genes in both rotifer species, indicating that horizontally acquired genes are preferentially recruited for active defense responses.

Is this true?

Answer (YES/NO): YES